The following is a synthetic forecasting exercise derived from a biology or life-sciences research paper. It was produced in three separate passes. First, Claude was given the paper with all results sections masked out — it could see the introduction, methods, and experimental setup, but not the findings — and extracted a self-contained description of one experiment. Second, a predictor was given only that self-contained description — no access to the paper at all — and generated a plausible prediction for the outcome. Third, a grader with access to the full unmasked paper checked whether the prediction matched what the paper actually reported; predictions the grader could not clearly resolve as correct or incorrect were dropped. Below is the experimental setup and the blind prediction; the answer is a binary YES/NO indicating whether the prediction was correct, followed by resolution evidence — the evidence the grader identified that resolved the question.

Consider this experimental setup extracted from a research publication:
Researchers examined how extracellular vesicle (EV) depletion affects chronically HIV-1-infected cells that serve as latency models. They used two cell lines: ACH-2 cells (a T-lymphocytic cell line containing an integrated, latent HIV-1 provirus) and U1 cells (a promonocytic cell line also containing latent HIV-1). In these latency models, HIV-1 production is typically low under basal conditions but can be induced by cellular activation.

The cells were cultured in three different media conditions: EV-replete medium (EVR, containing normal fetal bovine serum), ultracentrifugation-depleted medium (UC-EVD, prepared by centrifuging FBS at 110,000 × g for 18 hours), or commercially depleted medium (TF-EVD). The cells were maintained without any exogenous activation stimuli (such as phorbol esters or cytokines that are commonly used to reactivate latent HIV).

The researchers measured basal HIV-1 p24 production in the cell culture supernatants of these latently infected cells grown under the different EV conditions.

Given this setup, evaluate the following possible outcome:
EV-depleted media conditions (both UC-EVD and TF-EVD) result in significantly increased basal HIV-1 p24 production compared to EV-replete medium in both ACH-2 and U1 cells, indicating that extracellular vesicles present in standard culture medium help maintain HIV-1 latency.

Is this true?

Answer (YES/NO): NO